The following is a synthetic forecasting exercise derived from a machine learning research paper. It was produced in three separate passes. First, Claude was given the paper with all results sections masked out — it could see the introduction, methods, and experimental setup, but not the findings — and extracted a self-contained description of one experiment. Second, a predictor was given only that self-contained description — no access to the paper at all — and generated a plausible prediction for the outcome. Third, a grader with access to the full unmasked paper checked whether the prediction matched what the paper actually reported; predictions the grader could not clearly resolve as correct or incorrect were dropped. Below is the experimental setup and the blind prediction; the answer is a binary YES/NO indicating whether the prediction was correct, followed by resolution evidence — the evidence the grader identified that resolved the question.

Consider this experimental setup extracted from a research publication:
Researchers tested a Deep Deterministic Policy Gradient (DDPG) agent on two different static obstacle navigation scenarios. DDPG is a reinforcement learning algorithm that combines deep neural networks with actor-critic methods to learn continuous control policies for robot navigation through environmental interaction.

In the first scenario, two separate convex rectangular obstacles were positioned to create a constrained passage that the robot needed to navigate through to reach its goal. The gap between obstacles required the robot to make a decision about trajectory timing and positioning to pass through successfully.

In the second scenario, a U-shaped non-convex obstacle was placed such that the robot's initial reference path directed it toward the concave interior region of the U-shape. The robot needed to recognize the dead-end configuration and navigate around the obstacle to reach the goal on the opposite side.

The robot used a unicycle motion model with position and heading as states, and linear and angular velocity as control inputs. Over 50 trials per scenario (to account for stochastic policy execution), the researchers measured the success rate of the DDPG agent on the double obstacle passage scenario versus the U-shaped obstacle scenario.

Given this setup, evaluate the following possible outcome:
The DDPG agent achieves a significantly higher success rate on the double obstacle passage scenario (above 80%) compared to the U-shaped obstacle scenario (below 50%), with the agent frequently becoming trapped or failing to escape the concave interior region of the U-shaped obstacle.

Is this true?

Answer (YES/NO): NO